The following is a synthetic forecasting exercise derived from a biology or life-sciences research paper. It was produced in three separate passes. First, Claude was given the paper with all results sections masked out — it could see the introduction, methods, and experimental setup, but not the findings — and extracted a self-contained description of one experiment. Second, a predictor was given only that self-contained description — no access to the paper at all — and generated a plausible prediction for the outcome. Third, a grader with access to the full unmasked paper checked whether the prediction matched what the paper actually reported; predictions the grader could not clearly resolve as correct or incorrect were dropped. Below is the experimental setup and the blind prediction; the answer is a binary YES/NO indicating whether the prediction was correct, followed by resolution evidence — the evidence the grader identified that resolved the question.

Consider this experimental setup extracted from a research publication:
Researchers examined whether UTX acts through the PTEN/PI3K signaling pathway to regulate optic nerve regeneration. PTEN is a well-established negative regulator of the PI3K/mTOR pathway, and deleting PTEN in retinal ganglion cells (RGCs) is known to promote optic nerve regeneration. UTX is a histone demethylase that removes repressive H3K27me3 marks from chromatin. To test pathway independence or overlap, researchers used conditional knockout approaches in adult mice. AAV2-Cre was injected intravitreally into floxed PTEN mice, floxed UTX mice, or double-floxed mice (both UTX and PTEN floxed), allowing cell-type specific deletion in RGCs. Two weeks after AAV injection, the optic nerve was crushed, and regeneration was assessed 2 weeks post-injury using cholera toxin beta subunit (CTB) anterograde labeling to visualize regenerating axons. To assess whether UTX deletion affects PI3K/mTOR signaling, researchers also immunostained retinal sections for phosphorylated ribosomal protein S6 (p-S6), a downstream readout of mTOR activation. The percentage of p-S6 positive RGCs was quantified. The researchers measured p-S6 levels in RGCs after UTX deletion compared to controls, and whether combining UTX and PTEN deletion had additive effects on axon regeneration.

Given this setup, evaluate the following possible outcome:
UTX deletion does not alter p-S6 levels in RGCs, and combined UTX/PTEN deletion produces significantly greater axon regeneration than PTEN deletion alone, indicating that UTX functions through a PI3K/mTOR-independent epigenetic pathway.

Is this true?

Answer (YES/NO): YES